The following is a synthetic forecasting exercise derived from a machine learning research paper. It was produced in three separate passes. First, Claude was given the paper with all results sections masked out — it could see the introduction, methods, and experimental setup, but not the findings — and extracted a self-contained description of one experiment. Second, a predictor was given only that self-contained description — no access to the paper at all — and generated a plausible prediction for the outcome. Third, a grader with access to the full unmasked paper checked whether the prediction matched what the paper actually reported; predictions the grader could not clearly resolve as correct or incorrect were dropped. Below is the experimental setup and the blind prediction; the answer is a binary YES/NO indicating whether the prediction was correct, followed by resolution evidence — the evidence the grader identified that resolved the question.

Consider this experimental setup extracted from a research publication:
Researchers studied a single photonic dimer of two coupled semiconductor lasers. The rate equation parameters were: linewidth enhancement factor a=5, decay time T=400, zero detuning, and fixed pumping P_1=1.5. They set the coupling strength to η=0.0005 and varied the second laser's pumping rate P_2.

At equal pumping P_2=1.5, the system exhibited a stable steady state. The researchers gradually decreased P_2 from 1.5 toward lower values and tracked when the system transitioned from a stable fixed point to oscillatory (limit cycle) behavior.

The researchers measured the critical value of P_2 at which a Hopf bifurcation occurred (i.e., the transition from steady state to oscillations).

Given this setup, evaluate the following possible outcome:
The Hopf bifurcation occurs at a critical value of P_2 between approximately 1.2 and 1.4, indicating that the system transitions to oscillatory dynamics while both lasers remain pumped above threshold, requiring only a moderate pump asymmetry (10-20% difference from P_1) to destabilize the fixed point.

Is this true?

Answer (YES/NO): NO